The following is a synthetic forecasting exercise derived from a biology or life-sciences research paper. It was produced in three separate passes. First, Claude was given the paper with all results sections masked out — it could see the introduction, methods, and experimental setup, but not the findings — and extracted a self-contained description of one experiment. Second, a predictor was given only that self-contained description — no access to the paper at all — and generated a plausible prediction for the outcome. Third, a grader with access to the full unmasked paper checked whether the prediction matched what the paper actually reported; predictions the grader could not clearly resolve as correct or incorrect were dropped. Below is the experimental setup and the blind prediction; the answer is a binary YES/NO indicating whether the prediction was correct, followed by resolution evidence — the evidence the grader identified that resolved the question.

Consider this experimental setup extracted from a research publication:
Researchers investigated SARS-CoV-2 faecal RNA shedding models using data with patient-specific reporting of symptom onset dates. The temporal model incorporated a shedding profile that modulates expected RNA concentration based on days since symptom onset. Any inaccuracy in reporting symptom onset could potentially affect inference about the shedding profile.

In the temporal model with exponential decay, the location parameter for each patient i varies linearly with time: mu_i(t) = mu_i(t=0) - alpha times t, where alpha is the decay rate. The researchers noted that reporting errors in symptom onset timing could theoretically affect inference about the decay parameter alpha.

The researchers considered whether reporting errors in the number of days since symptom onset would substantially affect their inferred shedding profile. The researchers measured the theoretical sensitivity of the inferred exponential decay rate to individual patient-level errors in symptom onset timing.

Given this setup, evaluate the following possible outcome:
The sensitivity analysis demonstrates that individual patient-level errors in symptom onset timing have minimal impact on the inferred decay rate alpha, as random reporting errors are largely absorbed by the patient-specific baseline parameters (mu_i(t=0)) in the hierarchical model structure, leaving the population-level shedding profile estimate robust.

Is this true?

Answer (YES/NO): YES